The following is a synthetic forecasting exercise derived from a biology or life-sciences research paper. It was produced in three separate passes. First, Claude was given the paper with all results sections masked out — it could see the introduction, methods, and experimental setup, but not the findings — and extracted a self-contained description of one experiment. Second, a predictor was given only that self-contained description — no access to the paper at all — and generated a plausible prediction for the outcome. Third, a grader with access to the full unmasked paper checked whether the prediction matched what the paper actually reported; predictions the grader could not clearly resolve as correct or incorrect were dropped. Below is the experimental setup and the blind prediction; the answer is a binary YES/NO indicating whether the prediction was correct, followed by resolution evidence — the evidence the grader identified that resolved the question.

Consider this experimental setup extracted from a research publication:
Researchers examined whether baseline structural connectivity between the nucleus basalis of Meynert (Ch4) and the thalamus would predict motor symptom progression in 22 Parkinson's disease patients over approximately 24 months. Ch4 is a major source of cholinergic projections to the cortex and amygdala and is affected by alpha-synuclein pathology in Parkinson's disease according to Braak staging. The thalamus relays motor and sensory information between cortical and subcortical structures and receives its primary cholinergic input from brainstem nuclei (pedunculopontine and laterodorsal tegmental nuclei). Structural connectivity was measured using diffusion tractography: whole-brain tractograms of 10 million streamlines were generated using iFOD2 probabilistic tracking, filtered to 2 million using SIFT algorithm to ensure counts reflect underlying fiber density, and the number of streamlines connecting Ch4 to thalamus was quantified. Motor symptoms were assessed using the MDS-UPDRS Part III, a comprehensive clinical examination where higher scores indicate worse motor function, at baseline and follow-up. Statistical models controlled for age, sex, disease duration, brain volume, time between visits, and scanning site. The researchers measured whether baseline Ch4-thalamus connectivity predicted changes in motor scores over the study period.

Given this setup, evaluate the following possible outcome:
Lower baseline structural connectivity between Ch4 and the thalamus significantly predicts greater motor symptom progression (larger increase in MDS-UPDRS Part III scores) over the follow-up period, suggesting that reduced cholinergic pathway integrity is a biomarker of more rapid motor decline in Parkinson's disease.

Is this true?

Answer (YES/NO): NO